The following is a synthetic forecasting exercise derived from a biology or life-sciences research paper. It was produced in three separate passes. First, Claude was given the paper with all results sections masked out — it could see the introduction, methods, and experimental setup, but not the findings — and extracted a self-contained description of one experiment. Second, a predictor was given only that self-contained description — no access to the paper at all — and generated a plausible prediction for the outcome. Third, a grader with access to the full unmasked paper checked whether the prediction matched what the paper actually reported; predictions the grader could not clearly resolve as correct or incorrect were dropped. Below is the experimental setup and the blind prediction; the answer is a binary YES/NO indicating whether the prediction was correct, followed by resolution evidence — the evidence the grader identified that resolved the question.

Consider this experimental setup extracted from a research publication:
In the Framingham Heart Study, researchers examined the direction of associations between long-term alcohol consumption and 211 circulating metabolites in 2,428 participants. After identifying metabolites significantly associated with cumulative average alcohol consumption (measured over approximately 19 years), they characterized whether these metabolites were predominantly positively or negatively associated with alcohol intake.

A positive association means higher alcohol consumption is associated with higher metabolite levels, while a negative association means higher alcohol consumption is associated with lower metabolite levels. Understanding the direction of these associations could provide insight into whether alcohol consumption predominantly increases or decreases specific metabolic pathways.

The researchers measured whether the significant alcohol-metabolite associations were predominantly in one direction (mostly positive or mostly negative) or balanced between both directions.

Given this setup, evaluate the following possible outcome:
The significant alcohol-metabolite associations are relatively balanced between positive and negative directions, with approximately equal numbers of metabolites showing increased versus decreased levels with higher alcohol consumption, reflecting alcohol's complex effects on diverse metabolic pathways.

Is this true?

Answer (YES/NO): NO